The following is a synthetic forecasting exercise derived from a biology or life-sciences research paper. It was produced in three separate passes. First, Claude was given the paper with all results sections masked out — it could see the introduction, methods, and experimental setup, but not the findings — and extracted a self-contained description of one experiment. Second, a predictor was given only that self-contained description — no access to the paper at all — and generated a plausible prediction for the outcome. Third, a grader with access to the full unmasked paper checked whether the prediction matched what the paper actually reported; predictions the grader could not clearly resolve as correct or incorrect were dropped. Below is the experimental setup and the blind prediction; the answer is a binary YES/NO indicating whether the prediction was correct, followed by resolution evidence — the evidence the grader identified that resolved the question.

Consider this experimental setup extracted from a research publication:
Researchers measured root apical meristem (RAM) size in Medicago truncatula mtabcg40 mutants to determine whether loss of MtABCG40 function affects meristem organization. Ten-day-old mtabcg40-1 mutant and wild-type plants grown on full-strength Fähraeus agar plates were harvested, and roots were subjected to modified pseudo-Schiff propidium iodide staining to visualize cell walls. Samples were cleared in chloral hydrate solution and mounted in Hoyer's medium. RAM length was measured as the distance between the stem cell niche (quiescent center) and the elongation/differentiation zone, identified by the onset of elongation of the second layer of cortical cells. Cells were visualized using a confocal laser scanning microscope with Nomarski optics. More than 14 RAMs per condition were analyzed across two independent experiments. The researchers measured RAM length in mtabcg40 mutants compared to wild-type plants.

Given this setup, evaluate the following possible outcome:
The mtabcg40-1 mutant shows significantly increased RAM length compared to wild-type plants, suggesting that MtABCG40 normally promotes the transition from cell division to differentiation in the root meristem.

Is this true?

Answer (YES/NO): NO